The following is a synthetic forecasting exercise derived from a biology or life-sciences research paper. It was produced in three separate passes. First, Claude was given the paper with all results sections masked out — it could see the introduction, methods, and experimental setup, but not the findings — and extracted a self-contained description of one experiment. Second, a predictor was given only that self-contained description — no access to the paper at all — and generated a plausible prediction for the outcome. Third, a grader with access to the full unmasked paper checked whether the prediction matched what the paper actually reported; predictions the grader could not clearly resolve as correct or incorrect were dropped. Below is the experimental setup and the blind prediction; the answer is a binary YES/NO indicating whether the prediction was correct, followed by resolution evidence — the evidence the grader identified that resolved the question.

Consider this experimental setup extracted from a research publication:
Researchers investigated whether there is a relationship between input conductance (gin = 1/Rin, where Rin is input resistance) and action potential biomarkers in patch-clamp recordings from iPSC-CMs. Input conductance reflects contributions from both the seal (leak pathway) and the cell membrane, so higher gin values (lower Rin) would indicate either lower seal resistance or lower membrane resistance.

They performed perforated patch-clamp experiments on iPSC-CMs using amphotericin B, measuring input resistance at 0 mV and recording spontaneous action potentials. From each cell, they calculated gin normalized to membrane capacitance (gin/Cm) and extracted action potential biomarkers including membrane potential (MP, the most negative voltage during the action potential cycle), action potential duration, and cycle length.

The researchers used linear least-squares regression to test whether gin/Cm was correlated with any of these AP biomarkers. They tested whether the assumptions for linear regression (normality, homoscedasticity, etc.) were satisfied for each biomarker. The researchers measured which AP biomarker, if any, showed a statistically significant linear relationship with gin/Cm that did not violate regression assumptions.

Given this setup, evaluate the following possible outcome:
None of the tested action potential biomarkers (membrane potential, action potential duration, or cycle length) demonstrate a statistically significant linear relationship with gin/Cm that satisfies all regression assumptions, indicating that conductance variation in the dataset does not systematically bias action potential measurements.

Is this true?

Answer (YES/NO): NO